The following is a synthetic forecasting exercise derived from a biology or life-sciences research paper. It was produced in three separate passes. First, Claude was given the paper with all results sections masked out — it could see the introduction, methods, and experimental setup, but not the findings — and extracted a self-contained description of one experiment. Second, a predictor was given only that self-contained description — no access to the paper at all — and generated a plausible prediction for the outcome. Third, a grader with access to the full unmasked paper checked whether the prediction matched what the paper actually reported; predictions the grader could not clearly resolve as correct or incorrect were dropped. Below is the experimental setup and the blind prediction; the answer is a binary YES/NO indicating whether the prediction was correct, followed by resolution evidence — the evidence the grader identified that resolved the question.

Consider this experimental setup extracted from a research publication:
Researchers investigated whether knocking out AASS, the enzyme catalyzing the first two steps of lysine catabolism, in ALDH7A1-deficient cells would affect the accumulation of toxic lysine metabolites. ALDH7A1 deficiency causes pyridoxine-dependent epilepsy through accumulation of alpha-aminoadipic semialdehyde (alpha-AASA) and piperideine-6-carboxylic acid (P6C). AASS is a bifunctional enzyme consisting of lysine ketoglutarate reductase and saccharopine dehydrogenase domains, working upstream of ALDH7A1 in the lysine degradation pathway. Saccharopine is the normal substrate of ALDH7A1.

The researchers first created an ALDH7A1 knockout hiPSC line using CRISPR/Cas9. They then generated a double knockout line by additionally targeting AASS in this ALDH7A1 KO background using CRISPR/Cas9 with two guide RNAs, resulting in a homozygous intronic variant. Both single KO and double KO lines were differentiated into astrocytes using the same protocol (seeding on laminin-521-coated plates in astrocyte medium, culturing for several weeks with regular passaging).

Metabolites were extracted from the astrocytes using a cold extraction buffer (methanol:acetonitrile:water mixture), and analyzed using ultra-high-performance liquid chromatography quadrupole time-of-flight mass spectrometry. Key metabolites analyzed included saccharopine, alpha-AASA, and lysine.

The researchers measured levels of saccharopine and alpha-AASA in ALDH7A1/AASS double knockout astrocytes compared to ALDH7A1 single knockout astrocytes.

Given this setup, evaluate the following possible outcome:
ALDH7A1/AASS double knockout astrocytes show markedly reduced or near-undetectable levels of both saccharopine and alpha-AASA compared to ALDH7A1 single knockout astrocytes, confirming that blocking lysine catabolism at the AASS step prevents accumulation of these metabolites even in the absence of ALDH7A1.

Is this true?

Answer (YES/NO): NO